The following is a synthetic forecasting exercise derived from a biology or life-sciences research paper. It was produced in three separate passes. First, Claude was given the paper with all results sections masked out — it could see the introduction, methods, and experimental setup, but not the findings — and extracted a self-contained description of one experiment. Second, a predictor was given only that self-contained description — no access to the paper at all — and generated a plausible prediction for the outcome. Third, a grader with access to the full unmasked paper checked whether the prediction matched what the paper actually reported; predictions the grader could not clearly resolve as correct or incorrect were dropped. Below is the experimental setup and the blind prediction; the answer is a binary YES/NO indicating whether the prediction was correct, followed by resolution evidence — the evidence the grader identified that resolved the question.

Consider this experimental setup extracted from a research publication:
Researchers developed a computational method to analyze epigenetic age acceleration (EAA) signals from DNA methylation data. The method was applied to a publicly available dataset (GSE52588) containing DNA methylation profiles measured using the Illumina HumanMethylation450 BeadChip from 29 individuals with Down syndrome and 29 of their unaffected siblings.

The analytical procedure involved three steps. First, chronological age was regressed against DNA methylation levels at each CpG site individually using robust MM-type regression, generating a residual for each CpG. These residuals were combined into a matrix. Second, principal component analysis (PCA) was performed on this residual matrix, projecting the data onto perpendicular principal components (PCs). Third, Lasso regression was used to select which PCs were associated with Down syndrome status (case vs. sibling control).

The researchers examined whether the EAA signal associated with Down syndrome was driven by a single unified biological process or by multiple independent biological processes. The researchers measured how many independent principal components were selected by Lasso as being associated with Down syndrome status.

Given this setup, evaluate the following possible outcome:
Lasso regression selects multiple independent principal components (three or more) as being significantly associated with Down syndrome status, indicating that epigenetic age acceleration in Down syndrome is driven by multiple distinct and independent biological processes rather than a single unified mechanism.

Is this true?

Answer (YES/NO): YES